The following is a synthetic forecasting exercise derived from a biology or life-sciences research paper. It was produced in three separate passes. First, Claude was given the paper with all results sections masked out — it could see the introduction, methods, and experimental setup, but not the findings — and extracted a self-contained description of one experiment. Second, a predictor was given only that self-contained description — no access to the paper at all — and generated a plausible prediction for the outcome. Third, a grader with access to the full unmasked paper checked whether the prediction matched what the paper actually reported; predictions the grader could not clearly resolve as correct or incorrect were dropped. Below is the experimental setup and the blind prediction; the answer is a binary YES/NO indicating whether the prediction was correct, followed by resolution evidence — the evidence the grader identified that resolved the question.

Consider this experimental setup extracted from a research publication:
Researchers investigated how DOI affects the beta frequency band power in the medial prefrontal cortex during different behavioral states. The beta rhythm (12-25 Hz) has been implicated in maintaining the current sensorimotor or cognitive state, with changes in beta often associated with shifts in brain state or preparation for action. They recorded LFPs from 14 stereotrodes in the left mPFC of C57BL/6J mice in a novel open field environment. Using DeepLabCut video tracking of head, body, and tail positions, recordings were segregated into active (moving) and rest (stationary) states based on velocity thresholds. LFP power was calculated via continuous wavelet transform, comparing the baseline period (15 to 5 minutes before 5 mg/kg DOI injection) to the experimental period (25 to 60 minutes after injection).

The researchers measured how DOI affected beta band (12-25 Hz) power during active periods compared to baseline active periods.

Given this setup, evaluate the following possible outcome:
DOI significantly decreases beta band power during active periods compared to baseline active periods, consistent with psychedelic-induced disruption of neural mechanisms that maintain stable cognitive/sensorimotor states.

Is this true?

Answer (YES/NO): NO